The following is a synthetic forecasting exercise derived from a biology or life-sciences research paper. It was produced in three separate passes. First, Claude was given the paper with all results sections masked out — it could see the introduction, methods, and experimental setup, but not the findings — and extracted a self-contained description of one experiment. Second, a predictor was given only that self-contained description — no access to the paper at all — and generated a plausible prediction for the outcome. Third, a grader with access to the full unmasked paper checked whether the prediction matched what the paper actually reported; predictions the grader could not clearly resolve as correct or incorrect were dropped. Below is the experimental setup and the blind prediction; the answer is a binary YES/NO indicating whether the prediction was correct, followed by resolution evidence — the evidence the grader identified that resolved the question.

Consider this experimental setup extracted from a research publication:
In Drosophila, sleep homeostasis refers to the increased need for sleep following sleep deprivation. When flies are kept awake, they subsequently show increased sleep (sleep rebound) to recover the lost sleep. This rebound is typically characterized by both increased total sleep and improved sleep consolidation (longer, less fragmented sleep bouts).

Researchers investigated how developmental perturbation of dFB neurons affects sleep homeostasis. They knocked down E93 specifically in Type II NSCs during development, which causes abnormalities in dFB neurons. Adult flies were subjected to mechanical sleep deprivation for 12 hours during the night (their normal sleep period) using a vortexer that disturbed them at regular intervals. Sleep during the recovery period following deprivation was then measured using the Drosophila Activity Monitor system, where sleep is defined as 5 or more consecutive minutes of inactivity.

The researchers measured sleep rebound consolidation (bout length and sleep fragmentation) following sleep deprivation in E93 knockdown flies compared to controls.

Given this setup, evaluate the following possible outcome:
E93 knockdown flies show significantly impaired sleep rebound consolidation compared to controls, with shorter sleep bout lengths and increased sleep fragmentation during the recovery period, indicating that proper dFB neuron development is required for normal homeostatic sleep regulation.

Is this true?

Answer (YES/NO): YES